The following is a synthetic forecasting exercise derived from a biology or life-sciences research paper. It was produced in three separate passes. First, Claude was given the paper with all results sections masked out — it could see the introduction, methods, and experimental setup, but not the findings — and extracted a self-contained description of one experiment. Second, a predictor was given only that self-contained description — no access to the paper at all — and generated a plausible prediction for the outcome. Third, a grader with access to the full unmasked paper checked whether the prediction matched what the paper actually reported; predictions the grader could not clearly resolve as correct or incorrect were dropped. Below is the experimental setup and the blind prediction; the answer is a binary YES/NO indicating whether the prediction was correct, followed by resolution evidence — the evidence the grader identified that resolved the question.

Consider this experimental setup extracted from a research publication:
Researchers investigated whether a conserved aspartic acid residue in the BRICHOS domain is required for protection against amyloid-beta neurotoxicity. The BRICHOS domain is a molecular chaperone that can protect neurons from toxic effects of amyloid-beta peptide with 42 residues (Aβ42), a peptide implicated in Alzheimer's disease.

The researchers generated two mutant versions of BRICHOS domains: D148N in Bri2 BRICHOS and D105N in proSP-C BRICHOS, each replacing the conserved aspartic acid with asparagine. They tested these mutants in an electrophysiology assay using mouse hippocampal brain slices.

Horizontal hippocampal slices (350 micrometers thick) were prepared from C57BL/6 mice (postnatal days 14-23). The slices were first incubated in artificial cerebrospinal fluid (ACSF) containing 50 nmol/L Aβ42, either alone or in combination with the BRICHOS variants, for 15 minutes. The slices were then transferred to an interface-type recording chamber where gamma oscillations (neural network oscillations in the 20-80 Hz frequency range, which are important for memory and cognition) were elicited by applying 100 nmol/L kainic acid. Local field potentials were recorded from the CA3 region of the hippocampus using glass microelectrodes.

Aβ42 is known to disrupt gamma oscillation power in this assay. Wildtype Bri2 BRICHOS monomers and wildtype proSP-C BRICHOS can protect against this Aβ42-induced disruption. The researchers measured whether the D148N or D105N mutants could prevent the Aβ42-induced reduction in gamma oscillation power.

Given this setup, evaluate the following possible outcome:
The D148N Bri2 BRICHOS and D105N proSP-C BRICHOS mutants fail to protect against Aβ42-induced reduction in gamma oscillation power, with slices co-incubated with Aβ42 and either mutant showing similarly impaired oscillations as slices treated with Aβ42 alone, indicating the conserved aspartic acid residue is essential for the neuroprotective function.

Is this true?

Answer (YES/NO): NO